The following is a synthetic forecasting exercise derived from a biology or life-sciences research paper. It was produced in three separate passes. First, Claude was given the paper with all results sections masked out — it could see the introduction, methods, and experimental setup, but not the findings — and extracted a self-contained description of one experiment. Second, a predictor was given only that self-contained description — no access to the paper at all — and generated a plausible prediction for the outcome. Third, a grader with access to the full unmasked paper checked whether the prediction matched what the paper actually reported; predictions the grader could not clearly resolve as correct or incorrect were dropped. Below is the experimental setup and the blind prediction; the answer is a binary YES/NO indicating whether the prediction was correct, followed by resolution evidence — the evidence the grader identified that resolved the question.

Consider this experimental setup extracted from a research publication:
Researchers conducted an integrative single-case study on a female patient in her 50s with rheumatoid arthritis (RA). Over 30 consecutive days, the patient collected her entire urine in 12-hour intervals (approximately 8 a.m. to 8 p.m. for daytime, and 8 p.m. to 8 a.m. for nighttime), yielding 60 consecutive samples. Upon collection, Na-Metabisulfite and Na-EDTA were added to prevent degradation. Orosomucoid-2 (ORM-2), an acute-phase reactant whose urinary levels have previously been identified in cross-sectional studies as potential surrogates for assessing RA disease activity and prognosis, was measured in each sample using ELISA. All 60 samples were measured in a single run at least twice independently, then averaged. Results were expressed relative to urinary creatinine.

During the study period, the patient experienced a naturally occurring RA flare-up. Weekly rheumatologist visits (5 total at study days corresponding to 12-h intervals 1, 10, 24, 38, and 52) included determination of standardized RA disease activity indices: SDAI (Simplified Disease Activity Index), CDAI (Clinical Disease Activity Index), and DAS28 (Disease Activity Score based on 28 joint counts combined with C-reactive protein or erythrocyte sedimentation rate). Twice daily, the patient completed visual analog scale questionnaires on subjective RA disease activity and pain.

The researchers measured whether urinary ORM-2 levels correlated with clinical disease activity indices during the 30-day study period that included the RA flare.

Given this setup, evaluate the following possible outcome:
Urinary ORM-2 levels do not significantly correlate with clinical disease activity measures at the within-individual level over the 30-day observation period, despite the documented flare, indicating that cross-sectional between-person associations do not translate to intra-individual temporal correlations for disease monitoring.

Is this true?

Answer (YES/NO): YES